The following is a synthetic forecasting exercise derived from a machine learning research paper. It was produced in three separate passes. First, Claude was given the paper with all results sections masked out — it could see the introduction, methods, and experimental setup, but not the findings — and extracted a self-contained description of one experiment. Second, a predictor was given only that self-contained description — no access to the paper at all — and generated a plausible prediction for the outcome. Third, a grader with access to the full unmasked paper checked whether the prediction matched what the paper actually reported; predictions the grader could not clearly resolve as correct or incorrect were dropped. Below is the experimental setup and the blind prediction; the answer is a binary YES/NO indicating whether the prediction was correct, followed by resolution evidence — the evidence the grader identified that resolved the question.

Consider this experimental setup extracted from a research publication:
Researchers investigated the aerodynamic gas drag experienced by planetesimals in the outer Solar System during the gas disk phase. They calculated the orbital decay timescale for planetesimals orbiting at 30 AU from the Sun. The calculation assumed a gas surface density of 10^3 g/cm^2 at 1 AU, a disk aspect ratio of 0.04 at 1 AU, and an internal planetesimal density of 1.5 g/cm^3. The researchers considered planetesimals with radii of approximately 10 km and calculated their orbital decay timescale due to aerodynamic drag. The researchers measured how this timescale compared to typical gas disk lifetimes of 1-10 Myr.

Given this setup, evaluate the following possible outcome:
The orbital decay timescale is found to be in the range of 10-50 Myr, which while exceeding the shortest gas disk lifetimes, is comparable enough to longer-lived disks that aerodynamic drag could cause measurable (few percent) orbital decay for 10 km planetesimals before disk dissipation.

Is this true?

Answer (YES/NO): NO